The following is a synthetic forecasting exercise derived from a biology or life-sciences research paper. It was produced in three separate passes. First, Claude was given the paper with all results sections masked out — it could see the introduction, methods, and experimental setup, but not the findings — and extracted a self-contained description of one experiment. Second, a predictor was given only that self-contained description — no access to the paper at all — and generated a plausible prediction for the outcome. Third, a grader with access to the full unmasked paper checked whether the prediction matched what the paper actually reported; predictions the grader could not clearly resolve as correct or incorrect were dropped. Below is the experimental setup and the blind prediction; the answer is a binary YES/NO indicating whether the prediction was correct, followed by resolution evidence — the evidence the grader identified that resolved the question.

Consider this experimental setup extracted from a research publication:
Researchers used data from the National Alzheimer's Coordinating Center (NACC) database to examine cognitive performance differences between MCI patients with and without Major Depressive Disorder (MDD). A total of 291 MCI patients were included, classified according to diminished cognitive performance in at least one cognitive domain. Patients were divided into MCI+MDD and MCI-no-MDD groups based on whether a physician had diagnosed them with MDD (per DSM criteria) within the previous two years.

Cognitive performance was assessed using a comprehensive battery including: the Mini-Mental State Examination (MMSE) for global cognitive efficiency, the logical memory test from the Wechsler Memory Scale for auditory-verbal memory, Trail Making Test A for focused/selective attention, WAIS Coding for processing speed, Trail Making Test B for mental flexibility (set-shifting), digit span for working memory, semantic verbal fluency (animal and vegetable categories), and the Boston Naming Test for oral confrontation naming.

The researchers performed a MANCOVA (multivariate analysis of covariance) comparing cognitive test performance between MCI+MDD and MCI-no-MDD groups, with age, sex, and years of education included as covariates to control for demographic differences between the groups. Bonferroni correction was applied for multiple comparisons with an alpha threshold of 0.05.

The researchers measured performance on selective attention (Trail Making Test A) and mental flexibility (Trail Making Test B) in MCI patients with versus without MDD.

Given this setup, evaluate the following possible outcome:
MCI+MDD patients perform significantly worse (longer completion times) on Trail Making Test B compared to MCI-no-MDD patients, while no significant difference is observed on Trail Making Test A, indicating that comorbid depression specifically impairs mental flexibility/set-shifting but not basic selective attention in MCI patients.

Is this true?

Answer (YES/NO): NO